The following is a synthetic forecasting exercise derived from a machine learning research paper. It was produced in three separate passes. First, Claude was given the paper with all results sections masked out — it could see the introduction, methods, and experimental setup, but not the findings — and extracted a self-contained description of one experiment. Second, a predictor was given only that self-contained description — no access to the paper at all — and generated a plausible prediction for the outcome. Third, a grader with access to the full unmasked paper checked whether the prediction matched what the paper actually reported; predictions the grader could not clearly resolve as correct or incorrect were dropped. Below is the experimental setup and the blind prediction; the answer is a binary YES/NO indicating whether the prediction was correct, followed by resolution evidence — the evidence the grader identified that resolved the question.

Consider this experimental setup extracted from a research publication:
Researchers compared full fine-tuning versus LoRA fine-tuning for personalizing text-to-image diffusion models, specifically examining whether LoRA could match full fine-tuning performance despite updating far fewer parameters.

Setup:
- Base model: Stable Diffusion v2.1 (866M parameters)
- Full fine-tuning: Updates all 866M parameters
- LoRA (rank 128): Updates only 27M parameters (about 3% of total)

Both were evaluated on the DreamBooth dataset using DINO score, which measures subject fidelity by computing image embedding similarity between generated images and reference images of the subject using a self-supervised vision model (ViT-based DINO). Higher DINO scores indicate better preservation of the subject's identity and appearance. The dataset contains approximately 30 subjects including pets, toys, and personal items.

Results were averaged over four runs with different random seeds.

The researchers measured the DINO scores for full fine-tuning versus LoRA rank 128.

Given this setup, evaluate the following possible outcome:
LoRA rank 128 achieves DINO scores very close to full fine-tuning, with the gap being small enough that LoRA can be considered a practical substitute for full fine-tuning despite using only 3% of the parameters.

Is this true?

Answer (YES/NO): YES